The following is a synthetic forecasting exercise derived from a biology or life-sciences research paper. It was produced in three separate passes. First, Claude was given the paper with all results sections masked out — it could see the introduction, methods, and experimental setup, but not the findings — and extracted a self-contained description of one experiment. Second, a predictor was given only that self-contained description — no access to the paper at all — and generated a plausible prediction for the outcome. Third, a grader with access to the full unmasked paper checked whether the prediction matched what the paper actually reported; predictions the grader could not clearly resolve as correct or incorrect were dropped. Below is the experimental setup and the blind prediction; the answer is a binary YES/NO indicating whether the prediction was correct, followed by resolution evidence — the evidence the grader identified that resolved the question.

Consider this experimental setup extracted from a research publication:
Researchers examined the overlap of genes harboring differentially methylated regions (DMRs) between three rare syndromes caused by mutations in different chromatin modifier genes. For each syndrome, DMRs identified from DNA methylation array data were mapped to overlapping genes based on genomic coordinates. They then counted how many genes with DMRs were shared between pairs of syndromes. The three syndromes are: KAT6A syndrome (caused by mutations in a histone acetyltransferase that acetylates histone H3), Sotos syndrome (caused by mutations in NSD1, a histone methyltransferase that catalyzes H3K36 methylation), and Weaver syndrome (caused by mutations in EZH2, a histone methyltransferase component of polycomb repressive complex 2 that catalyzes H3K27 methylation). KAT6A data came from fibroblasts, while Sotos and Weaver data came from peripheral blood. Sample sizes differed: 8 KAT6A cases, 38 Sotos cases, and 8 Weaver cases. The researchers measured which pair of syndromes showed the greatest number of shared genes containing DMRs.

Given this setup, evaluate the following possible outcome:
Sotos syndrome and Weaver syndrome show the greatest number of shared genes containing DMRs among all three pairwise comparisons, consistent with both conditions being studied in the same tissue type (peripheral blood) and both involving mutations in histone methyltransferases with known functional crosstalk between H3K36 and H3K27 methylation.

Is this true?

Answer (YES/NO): YES